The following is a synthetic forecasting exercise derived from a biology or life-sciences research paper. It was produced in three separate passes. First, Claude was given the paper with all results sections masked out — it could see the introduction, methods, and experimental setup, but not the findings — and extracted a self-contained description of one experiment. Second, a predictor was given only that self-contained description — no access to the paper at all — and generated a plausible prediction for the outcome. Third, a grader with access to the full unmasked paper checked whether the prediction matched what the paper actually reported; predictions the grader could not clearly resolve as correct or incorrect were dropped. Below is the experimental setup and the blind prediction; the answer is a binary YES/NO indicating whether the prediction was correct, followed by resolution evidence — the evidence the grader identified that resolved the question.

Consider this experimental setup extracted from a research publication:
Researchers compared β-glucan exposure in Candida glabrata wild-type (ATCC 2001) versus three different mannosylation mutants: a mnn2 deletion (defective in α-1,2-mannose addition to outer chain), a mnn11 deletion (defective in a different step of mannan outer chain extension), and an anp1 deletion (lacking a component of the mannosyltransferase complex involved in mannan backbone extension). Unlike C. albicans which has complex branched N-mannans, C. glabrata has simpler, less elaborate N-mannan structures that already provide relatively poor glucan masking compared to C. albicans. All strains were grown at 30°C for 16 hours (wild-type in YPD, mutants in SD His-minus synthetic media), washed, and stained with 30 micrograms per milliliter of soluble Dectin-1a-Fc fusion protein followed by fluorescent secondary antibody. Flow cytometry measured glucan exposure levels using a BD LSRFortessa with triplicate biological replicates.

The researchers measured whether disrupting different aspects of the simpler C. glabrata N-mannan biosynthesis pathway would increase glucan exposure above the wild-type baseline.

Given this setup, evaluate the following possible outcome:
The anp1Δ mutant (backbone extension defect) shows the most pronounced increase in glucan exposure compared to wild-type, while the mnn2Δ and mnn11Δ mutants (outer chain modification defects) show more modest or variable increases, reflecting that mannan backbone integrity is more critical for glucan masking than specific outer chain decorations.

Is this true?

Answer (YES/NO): NO